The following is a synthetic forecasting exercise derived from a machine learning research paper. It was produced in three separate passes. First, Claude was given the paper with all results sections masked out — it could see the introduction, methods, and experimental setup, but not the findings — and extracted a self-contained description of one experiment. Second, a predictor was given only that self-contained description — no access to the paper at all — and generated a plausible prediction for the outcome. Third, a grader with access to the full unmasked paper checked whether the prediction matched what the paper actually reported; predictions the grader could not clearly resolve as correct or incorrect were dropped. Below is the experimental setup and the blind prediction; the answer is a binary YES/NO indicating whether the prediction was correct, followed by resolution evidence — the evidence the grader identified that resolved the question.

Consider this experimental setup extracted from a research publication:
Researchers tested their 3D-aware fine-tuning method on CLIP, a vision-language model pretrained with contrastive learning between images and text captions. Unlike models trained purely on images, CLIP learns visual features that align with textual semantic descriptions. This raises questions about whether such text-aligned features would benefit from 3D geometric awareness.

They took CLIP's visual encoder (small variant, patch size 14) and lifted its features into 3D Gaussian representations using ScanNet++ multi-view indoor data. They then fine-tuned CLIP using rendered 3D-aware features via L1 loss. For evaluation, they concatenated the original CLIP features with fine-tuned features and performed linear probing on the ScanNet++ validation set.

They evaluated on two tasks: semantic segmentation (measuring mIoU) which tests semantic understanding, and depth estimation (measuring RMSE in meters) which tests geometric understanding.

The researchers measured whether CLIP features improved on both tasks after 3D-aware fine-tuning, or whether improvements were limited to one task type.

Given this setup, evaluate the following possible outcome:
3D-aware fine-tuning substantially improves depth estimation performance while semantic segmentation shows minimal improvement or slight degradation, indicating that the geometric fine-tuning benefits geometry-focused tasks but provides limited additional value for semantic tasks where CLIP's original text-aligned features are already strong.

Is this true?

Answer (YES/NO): NO